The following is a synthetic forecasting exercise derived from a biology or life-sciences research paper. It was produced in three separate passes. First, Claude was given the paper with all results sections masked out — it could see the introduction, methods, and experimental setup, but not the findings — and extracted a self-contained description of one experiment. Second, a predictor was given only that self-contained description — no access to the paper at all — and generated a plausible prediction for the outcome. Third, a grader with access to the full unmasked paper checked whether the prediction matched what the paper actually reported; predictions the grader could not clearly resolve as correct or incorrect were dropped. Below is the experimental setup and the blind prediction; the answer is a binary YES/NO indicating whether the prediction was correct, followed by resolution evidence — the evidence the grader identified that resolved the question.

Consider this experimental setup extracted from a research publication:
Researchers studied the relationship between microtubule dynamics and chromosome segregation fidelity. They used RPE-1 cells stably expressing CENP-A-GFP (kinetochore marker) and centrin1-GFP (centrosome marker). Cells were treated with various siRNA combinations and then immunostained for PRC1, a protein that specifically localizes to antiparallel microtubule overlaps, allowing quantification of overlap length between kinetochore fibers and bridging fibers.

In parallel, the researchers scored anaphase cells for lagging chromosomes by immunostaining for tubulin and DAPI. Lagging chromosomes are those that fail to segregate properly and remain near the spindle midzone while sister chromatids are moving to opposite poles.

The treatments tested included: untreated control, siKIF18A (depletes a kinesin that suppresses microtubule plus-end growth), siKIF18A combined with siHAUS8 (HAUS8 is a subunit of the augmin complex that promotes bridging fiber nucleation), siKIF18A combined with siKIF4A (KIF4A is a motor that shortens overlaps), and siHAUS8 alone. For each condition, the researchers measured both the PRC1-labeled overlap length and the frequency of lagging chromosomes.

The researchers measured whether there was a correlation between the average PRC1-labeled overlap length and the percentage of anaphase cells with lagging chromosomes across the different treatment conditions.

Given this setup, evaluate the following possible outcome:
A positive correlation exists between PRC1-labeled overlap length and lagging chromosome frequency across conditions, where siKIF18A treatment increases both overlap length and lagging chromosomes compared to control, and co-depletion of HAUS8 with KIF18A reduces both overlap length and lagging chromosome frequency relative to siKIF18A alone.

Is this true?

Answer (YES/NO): NO